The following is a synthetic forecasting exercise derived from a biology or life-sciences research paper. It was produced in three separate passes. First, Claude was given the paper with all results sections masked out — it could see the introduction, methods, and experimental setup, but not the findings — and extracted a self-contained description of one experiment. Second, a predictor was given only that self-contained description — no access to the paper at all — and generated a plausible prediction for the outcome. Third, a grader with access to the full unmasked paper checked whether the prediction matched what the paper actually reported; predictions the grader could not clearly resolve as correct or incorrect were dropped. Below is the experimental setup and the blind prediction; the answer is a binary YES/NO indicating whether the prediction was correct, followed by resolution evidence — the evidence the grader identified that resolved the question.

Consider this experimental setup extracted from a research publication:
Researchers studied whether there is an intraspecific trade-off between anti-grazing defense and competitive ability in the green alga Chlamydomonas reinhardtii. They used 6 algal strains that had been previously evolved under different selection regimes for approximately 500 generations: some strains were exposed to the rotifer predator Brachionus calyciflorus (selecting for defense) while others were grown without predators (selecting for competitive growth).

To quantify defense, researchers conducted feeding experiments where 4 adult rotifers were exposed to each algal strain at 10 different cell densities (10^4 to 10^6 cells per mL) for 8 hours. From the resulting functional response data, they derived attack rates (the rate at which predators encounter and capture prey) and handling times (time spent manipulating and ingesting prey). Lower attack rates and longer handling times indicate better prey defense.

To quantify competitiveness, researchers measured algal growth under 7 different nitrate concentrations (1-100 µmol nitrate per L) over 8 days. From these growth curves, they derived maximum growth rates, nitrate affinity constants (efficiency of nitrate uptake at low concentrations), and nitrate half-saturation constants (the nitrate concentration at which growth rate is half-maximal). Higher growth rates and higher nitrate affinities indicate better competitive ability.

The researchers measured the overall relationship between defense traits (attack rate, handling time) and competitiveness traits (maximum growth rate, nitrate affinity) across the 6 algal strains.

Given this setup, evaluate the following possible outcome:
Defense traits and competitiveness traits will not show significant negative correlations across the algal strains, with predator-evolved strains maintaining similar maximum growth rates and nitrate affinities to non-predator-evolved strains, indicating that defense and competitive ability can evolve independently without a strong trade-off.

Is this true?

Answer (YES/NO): NO